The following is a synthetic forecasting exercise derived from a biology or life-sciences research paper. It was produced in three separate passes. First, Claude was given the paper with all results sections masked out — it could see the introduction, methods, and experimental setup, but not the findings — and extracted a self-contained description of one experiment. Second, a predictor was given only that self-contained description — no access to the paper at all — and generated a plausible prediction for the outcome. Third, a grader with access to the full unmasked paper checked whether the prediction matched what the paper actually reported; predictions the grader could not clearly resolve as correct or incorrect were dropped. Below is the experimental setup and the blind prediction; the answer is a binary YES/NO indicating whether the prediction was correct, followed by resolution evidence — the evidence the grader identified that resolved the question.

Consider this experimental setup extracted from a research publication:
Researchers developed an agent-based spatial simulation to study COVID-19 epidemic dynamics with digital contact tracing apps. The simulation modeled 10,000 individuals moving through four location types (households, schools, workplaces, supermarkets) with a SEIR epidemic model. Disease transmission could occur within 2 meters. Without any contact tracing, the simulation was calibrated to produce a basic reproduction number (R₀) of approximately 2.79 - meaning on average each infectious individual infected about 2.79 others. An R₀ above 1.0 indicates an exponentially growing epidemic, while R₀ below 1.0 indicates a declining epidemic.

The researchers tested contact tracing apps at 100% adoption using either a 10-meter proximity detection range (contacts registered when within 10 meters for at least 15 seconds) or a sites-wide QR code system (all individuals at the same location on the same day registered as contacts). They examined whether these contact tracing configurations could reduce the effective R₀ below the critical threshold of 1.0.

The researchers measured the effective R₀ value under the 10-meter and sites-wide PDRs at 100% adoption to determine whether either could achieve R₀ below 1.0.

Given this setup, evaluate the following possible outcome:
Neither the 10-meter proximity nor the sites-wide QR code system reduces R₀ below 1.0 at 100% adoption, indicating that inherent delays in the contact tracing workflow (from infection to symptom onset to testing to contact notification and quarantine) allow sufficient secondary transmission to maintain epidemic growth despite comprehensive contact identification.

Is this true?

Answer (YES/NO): NO